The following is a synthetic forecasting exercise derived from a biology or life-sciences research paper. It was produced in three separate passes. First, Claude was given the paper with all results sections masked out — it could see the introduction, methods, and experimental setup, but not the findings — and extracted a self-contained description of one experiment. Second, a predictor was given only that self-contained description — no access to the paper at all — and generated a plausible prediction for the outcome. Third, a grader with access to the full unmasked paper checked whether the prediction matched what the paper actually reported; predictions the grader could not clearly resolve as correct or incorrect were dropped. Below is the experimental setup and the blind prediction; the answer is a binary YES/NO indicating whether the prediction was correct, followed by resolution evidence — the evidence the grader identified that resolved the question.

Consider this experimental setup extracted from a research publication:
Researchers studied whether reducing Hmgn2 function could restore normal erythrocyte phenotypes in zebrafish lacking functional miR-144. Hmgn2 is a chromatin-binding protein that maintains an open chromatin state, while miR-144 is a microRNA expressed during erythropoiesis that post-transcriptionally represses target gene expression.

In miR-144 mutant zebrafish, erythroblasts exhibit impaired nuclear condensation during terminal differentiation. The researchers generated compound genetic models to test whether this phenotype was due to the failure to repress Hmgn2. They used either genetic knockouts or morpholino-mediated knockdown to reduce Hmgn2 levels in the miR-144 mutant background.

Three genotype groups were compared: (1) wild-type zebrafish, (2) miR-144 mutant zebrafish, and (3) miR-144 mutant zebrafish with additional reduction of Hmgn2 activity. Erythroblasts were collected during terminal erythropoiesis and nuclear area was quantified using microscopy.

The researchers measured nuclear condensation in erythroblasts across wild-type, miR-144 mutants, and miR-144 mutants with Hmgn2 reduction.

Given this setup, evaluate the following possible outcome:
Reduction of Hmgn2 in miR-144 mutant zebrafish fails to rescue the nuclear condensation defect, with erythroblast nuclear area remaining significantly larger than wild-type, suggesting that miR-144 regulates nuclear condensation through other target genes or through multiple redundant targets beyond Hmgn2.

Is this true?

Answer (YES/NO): NO